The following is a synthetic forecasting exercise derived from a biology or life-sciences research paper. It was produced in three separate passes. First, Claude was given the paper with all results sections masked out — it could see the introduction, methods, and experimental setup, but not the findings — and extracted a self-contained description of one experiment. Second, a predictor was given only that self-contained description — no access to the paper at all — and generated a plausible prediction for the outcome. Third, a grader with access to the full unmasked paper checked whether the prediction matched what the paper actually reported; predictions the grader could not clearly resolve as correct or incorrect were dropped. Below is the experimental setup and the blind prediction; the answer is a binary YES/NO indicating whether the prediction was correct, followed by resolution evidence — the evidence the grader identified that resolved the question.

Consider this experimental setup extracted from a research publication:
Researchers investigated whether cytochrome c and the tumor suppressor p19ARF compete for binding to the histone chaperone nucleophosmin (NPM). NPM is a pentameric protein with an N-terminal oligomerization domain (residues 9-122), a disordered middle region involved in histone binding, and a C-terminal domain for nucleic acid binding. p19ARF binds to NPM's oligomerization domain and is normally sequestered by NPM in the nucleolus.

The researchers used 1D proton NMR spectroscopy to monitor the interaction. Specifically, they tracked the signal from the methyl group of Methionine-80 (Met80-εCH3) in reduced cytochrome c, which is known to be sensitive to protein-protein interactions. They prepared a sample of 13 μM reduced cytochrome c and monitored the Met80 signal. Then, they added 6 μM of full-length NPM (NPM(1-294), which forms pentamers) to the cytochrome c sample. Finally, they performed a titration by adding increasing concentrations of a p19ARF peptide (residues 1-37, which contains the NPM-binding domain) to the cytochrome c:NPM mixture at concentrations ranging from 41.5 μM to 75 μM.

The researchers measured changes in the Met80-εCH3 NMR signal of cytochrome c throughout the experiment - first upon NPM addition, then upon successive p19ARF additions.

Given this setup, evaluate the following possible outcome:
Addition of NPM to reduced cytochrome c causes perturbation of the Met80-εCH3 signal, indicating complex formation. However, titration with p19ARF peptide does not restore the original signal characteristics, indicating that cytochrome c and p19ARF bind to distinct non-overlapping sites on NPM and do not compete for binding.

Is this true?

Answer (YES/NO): NO